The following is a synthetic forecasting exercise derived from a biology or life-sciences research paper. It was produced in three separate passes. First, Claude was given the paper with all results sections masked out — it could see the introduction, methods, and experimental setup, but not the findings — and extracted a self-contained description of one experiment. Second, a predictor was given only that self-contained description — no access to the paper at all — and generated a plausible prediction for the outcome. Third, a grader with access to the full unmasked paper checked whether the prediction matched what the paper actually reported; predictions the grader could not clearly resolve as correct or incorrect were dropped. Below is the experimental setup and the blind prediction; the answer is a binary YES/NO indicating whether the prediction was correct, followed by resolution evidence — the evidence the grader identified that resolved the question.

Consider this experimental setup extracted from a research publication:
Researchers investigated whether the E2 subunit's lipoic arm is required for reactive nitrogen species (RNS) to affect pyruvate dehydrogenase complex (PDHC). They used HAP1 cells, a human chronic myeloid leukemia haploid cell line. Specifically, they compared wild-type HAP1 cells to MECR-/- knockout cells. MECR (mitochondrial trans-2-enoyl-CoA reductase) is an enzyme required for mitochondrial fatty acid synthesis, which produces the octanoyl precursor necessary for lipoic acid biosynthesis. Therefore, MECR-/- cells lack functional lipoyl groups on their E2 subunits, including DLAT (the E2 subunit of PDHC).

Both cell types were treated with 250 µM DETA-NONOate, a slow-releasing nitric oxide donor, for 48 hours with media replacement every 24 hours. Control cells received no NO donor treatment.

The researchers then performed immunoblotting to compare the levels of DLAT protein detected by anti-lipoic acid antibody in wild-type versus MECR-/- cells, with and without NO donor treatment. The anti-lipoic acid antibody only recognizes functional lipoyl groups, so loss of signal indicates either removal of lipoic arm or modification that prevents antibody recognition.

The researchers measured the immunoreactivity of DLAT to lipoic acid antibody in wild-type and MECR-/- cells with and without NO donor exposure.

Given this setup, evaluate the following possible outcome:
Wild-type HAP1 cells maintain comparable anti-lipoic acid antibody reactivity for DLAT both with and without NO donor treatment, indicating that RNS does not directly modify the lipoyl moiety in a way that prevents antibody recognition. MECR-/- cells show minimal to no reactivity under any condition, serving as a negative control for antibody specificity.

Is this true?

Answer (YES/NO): NO